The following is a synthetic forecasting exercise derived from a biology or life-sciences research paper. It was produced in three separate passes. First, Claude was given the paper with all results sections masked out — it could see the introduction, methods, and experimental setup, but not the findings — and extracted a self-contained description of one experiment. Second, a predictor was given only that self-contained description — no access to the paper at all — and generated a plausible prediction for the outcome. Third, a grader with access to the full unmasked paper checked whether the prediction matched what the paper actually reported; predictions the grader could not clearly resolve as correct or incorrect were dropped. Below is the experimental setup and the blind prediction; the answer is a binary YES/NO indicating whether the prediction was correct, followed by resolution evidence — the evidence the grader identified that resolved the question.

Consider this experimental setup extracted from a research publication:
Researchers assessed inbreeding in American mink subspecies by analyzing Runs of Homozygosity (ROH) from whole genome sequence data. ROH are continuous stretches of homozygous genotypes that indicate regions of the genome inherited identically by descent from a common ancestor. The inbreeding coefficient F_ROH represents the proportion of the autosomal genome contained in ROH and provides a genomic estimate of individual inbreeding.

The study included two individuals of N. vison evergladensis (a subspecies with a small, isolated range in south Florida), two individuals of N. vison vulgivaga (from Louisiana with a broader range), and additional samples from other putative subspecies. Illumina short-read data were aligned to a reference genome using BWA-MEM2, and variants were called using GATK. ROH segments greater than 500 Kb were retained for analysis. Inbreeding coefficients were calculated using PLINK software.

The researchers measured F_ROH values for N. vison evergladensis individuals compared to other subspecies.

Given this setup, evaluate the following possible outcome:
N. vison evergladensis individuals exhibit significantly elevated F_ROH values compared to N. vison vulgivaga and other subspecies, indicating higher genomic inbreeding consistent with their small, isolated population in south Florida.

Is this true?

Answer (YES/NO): YES